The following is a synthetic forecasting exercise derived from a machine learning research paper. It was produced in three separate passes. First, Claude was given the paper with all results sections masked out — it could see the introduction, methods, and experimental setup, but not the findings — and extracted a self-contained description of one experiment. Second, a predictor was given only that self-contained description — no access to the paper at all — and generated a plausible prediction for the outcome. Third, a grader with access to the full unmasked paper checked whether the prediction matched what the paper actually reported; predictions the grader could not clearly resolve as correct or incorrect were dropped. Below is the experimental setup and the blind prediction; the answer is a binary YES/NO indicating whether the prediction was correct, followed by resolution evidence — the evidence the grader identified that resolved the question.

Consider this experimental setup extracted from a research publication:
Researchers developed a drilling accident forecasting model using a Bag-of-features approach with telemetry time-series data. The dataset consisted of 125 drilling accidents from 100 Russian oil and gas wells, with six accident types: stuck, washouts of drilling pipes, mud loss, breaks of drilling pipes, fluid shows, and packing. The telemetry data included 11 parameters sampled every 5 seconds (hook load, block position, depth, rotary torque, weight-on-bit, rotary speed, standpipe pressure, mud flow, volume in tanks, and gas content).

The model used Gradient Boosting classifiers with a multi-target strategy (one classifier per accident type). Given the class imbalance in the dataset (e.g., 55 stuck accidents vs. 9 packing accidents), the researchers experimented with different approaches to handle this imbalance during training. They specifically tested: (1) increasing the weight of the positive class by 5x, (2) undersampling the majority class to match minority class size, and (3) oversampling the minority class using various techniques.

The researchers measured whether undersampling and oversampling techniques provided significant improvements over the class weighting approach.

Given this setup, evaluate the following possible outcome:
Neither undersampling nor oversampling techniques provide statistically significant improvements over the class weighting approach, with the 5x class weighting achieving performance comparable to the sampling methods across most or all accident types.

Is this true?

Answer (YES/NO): YES